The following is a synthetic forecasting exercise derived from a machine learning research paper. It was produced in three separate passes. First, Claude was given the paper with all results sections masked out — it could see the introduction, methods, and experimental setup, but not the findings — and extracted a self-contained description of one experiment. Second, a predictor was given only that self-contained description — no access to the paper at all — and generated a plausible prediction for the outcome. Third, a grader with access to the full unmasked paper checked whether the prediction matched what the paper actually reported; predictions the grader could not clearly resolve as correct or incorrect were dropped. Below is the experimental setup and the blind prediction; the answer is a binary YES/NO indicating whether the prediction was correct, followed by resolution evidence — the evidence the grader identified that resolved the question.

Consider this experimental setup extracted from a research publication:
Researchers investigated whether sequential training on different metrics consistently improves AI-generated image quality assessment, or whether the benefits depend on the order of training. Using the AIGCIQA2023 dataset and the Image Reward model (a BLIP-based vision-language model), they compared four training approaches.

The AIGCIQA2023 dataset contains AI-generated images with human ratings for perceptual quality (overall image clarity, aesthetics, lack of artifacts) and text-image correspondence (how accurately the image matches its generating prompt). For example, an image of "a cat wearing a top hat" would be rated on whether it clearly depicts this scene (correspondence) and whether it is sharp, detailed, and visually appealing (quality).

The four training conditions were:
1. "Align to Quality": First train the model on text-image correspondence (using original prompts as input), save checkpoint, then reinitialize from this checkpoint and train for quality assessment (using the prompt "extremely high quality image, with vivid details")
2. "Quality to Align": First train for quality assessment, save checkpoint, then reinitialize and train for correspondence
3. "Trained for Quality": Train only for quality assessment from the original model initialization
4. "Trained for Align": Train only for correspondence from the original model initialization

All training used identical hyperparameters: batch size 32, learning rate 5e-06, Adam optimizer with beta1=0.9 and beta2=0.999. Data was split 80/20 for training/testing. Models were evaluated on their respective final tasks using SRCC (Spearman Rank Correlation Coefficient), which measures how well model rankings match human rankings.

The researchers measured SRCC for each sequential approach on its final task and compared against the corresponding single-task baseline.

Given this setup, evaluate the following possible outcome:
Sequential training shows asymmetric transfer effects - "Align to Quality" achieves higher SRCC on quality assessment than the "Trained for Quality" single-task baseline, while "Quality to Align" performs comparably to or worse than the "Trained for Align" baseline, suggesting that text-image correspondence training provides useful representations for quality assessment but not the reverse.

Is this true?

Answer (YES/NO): NO